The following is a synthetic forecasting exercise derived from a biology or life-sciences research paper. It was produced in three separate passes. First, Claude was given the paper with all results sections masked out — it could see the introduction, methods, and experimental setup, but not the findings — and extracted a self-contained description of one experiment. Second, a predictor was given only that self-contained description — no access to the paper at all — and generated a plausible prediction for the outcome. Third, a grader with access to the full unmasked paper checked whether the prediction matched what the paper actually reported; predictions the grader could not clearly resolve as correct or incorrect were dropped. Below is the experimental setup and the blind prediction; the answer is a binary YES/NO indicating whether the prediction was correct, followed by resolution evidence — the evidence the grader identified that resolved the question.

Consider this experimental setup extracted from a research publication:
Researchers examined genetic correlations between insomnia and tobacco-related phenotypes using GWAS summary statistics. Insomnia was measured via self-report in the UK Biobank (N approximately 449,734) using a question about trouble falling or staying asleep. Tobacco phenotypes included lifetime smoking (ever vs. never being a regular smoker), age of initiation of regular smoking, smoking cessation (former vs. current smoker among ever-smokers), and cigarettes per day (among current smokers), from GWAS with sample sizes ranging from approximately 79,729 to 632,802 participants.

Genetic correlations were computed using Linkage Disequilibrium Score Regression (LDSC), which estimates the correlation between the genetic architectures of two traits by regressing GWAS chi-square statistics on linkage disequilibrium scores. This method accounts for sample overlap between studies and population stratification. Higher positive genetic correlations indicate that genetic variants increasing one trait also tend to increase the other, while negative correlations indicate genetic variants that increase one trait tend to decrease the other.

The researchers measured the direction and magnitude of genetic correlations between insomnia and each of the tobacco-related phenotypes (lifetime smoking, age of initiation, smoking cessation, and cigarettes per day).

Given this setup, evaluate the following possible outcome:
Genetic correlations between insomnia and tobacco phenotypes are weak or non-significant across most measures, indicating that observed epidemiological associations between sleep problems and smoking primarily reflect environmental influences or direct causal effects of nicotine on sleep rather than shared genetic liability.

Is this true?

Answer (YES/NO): NO